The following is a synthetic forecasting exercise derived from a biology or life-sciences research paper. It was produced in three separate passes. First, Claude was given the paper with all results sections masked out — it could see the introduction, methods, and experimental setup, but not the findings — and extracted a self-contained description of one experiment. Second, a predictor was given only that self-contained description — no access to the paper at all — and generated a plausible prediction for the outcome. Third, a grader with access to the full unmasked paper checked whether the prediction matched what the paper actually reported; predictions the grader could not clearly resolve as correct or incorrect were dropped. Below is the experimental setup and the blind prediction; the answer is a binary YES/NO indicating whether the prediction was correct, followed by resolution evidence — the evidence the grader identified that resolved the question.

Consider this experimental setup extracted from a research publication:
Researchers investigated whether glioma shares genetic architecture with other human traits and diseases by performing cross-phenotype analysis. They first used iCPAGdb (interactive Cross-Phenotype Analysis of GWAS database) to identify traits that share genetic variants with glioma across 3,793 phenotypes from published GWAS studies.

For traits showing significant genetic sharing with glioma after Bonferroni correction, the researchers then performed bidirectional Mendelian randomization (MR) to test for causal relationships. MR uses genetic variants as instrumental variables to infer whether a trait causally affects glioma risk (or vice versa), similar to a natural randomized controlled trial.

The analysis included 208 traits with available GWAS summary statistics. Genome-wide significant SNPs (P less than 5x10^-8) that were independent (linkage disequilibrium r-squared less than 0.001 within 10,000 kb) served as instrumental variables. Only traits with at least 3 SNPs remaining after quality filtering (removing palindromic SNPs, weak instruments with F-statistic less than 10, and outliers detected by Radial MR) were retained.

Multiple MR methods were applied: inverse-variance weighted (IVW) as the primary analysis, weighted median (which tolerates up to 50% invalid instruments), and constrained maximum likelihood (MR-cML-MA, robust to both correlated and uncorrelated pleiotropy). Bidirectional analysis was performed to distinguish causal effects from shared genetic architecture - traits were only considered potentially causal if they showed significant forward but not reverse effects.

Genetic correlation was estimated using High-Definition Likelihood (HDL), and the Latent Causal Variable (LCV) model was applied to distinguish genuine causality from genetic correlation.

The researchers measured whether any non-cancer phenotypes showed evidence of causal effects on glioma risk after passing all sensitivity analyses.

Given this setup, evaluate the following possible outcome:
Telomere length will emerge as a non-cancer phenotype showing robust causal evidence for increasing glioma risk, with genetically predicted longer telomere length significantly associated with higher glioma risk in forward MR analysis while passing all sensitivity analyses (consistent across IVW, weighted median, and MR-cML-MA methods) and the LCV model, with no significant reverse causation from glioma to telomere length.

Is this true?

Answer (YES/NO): YES